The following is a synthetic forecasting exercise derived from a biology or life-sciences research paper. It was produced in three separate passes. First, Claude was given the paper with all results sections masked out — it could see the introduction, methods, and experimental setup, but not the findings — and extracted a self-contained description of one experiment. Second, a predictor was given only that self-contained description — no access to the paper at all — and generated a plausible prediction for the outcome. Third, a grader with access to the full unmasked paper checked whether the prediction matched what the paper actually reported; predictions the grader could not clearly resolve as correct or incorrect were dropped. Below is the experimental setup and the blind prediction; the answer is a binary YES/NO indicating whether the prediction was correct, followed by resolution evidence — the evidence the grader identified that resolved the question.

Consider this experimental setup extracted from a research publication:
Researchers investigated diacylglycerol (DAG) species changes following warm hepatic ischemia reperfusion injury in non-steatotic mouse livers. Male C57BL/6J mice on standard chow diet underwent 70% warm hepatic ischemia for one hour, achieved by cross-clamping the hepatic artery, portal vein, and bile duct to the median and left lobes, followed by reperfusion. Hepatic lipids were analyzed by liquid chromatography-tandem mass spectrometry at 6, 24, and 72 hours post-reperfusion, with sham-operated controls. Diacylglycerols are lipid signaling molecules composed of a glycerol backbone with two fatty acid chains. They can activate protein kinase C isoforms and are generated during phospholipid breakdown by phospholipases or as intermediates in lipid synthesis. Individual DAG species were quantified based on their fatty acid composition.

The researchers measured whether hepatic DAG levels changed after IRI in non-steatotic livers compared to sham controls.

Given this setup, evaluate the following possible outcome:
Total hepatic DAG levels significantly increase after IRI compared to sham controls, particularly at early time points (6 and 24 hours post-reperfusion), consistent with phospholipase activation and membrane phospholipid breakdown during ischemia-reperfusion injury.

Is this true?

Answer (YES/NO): YES